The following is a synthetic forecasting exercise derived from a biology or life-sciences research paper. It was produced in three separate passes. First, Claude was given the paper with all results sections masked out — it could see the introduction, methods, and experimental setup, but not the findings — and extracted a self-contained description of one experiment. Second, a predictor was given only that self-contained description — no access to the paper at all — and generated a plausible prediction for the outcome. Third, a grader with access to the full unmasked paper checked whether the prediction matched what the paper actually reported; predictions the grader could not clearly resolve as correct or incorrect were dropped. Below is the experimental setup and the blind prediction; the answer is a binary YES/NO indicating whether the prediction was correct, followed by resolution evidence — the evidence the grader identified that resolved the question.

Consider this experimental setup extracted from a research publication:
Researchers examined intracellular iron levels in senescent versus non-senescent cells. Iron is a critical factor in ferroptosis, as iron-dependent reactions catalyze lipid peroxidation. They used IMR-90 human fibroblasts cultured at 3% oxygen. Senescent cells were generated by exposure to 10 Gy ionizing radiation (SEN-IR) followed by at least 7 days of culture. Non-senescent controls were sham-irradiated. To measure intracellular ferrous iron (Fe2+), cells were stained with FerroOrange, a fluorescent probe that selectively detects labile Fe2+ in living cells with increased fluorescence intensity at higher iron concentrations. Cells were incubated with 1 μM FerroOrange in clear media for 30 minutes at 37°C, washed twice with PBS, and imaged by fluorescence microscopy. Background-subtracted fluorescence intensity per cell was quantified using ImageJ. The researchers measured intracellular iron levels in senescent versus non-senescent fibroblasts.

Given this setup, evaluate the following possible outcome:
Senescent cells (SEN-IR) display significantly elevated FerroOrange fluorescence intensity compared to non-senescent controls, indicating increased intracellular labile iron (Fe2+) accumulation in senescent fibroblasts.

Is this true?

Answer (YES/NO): YES